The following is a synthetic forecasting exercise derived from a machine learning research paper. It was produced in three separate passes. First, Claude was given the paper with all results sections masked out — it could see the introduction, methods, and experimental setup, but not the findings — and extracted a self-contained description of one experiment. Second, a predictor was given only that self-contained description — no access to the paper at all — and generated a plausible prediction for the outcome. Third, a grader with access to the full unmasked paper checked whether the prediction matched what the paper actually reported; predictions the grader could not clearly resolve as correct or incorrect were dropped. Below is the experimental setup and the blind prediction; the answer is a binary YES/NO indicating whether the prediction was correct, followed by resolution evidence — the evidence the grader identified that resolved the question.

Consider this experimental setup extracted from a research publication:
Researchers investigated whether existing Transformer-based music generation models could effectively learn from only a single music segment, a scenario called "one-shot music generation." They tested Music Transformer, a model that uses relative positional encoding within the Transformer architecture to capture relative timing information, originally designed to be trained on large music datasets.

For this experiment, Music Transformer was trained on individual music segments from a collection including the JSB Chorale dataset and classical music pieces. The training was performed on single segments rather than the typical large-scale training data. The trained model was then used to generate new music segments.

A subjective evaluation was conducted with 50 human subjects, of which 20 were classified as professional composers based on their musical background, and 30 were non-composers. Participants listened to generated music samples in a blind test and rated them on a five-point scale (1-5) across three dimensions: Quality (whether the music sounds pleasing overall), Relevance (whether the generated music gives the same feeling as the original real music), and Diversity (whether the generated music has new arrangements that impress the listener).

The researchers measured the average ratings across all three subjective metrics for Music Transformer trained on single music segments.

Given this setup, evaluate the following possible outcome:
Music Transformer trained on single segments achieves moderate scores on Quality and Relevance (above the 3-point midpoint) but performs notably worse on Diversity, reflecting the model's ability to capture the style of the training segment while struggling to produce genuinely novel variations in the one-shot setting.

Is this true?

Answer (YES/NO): NO